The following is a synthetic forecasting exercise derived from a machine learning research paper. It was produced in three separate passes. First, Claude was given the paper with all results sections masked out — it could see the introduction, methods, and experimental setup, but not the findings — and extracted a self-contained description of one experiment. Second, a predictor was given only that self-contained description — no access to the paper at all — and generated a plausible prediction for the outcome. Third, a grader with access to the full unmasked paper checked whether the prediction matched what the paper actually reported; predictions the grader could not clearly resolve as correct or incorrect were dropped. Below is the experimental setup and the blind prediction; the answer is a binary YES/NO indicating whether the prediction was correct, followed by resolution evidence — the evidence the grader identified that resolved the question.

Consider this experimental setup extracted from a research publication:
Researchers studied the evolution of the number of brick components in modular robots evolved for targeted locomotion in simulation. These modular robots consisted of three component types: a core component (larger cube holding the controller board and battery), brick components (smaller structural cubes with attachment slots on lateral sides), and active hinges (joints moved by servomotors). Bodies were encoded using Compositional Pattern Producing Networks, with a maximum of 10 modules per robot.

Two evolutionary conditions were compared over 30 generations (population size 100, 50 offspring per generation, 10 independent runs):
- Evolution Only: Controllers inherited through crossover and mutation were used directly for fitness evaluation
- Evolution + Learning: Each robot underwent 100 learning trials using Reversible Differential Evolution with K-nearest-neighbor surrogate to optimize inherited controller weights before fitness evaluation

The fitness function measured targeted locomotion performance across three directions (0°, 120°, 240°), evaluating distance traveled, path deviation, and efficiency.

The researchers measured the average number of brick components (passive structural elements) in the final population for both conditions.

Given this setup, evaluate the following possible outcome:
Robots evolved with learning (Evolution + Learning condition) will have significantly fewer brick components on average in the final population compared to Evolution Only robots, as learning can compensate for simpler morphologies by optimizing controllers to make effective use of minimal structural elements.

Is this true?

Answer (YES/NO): NO